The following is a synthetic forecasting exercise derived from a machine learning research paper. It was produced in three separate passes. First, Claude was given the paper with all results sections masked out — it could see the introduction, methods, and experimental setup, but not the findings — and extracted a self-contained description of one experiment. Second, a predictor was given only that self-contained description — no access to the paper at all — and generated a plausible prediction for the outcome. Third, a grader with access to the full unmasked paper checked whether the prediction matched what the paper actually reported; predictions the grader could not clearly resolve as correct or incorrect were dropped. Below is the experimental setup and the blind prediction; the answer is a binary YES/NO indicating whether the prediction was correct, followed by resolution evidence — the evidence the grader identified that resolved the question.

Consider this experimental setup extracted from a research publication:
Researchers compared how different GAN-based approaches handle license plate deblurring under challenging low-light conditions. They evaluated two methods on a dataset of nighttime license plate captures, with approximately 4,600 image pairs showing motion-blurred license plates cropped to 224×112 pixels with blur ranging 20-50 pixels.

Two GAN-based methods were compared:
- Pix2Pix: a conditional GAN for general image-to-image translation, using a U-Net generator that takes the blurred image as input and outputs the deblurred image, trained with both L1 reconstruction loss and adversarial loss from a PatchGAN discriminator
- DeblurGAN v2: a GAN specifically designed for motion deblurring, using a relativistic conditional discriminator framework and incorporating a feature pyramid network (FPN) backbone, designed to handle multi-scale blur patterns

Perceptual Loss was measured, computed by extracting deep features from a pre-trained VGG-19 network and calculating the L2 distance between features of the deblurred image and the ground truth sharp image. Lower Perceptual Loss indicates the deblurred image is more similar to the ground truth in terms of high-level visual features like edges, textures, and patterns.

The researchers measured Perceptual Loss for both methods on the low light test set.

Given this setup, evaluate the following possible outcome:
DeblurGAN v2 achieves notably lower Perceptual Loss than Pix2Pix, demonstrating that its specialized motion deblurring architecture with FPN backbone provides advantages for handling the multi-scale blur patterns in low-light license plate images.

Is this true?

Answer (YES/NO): NO